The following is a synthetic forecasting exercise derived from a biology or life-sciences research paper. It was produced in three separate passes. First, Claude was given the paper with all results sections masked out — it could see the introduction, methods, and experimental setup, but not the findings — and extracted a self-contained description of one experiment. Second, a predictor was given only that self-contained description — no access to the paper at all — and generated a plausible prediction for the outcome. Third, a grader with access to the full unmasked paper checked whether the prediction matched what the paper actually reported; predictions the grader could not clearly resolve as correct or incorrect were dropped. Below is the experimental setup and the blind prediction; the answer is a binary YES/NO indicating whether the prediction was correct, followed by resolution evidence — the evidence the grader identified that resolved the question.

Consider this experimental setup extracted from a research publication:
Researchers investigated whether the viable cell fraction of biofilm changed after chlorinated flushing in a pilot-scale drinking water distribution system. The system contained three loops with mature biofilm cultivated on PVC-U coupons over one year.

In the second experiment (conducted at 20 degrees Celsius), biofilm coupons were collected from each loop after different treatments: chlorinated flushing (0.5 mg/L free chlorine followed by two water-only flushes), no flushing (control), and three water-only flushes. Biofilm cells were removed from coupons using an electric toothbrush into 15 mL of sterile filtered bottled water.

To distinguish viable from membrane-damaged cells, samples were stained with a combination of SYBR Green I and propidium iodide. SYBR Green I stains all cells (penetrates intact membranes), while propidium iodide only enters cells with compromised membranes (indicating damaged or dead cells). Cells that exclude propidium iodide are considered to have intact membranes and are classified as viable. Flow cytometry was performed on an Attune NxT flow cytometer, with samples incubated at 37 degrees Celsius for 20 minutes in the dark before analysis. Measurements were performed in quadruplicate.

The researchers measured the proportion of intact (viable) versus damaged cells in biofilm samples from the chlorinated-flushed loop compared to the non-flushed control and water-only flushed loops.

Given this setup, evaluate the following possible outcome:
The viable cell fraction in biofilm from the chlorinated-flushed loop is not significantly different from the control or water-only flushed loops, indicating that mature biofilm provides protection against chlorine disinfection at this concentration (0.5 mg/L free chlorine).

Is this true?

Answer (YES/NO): NO